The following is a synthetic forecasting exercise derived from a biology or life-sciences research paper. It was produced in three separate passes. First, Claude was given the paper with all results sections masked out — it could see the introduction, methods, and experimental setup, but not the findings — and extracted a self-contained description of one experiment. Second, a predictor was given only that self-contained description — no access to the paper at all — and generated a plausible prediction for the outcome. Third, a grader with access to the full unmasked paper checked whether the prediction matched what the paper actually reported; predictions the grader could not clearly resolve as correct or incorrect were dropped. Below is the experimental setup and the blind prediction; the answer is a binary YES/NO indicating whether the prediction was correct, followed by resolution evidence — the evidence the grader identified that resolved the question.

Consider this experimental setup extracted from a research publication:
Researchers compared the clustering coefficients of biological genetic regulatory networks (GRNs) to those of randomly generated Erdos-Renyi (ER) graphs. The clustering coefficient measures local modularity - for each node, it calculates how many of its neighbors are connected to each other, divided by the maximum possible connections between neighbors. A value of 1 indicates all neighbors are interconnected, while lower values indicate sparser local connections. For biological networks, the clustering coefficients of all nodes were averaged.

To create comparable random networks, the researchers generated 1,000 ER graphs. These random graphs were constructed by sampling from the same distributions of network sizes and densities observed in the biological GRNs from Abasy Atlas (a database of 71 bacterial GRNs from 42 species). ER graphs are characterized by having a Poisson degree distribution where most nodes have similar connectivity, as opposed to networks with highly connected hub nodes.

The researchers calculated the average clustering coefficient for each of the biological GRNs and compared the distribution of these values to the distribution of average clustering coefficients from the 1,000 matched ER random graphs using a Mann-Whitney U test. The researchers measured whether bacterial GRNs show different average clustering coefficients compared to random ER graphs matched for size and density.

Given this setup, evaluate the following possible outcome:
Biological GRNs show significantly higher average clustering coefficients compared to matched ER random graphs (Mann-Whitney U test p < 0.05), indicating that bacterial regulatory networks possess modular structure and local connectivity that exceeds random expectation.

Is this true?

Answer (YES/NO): YES